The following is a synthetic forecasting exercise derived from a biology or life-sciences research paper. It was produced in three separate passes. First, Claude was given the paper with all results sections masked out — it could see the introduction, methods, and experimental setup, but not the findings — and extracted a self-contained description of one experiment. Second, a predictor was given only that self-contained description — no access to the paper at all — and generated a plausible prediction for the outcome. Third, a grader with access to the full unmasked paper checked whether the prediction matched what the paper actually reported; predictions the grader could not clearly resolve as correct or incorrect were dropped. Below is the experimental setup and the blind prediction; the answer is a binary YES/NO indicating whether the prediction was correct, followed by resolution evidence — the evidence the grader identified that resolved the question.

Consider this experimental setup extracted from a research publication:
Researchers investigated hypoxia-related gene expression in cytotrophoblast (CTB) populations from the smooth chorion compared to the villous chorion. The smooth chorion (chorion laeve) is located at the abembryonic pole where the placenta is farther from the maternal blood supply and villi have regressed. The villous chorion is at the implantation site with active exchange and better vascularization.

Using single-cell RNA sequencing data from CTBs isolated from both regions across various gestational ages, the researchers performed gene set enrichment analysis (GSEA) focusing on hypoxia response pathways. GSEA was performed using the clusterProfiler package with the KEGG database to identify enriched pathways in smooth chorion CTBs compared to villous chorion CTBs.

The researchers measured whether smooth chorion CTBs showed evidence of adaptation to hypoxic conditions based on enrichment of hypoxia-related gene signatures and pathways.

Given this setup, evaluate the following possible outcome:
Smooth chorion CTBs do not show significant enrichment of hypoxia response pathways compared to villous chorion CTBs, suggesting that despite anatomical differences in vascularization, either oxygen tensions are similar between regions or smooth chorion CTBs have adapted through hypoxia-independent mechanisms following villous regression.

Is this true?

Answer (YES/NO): NO